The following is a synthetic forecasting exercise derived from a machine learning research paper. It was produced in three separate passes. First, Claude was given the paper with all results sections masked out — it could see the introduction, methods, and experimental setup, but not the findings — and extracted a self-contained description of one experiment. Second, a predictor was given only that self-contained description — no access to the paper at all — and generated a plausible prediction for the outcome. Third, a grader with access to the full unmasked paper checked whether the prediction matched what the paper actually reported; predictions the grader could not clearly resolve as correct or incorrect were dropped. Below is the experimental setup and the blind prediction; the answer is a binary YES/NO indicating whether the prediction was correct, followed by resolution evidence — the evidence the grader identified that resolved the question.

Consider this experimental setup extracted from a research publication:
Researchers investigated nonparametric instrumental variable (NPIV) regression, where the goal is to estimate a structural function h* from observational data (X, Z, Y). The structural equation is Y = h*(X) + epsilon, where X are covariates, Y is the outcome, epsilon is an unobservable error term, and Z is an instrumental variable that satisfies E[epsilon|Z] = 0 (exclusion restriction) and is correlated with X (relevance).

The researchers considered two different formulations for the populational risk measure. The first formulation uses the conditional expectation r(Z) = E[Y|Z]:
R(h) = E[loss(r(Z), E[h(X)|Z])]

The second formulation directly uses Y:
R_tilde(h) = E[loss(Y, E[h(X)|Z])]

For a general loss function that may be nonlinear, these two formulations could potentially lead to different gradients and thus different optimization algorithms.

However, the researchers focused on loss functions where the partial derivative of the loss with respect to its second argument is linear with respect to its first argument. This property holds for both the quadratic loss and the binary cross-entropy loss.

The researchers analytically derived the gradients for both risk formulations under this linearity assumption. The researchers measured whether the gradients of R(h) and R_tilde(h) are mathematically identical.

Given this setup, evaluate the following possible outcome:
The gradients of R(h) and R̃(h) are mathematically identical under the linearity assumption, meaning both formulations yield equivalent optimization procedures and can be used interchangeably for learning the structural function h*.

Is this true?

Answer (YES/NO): YES